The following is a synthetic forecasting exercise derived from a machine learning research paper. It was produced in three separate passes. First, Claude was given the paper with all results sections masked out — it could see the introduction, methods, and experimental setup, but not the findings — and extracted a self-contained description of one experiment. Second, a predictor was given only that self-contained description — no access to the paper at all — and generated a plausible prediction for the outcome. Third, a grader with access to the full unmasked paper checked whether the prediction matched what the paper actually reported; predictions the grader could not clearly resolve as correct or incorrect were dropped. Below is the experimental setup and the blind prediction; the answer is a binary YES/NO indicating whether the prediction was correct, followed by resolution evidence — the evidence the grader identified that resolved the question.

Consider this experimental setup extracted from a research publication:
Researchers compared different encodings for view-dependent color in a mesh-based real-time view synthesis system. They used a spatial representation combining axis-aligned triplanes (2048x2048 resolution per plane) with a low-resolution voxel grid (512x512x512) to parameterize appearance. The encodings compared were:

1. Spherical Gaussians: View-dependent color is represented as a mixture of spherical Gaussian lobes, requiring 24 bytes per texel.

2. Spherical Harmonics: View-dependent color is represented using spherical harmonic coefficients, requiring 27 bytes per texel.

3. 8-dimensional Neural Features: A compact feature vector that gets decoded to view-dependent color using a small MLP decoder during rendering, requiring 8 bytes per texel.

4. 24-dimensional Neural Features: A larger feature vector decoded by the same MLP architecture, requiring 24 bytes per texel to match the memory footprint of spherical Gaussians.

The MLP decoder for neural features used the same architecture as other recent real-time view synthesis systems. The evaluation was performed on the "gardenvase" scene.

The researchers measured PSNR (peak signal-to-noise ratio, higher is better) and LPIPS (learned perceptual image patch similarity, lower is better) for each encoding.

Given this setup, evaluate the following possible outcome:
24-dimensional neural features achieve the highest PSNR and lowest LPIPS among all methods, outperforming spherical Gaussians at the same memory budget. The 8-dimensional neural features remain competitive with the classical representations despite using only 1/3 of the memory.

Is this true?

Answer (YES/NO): NO